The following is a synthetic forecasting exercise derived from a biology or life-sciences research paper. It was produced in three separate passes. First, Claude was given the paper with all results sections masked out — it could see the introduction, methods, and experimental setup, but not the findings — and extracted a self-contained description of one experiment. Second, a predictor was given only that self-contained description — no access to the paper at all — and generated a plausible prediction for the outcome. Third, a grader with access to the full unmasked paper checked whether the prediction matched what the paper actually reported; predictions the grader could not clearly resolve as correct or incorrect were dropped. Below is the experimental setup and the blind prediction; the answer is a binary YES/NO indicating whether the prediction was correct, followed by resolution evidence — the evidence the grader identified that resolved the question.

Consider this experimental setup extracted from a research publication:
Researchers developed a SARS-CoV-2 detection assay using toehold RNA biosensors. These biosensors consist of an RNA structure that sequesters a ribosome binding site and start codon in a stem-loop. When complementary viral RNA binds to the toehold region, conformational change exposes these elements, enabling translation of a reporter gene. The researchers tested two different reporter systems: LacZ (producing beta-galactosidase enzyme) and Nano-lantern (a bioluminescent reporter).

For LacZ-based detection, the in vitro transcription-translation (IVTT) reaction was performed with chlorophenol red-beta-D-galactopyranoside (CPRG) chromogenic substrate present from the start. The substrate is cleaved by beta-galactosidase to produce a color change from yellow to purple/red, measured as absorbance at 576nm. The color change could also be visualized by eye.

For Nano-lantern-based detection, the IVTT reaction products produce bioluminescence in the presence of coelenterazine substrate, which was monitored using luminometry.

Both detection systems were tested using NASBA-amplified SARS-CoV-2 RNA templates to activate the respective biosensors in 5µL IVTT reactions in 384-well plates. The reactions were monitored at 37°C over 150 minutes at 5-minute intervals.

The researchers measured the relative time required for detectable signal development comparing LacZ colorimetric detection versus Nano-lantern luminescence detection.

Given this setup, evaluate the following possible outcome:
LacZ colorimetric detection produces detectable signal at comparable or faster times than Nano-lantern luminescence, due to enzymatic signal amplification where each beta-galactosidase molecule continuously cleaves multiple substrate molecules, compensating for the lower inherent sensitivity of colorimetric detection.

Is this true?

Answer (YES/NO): NO